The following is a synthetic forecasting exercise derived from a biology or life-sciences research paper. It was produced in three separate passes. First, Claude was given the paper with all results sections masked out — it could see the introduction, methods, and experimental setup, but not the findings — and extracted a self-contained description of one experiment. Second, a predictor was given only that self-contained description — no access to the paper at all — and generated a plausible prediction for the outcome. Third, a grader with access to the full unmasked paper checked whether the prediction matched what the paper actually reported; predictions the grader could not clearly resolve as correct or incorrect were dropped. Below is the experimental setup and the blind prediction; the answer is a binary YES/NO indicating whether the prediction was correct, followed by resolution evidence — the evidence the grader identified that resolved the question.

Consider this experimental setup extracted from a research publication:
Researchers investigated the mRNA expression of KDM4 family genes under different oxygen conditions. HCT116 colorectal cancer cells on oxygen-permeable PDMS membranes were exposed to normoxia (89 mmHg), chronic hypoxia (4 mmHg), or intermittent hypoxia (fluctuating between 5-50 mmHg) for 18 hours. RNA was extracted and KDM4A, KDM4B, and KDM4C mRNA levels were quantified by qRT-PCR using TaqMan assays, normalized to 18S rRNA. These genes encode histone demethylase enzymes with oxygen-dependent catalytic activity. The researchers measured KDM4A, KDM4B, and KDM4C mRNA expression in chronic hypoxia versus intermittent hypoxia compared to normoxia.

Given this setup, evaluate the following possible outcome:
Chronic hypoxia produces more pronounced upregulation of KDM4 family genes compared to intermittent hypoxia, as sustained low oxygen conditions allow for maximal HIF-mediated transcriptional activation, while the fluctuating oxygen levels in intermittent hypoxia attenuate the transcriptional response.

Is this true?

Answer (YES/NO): NO